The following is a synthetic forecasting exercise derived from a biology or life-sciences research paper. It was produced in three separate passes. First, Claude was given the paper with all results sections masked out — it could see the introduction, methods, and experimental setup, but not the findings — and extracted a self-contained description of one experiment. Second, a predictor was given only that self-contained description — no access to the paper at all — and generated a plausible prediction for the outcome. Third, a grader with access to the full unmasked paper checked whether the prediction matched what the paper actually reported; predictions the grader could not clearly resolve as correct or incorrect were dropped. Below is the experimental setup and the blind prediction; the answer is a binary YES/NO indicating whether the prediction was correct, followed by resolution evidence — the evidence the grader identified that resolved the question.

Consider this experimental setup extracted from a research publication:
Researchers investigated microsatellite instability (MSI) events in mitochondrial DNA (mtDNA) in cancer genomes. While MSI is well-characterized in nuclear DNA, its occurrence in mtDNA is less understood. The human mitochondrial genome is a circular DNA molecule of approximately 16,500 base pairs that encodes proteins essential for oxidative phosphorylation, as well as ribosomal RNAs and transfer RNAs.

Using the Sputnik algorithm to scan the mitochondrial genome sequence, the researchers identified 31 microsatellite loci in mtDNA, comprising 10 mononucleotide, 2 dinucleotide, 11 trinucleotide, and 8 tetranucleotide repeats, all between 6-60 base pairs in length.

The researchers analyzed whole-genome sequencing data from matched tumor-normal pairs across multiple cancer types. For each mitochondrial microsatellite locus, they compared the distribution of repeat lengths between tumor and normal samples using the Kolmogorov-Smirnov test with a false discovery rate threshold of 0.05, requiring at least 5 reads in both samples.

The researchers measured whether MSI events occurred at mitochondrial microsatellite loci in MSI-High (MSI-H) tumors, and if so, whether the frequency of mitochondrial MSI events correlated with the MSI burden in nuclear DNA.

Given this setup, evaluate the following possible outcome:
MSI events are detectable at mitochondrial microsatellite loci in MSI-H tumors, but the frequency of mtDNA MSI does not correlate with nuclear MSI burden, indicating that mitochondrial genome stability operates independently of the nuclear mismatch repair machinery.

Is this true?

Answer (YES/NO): YES